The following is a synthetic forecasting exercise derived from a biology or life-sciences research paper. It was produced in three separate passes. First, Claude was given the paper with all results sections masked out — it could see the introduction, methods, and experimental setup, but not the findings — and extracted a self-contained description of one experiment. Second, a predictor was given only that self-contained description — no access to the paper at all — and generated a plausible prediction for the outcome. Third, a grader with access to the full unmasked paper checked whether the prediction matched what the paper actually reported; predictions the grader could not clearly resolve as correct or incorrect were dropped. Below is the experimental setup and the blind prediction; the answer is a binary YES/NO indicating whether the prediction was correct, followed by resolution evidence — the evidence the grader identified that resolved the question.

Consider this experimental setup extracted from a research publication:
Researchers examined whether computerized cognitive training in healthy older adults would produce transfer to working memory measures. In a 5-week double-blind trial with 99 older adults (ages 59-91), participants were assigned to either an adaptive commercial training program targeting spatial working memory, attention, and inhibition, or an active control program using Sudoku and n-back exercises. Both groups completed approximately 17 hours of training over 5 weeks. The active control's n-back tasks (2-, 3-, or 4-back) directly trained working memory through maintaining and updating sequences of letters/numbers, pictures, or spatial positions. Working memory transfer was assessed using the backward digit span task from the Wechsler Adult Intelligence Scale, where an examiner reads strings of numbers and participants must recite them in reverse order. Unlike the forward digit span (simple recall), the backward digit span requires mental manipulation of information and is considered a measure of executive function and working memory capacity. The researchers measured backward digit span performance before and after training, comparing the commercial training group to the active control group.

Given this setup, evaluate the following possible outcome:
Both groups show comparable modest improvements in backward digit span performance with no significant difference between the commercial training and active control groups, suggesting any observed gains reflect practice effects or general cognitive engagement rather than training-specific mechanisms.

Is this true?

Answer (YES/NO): NO